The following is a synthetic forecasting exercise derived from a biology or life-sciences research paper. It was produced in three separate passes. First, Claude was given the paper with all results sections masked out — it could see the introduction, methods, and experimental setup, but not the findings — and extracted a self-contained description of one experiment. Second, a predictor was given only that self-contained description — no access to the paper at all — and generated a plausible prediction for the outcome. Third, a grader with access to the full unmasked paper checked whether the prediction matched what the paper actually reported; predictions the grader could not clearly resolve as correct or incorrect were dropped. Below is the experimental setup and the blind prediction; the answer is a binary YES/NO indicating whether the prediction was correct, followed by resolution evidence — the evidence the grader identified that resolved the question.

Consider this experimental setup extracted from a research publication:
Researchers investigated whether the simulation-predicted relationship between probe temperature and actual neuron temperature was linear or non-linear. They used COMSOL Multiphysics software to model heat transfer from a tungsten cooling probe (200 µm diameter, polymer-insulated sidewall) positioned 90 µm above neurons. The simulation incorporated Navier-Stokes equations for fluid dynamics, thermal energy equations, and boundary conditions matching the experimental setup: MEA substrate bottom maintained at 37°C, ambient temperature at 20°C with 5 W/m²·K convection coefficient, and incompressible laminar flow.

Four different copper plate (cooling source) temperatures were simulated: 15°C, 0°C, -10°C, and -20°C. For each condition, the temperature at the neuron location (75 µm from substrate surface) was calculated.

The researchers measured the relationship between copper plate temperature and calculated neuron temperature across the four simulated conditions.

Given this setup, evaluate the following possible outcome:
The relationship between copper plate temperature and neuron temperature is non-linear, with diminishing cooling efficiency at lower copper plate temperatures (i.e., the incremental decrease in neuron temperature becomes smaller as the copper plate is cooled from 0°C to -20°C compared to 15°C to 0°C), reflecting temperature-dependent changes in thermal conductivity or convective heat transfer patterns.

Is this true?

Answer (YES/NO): NO